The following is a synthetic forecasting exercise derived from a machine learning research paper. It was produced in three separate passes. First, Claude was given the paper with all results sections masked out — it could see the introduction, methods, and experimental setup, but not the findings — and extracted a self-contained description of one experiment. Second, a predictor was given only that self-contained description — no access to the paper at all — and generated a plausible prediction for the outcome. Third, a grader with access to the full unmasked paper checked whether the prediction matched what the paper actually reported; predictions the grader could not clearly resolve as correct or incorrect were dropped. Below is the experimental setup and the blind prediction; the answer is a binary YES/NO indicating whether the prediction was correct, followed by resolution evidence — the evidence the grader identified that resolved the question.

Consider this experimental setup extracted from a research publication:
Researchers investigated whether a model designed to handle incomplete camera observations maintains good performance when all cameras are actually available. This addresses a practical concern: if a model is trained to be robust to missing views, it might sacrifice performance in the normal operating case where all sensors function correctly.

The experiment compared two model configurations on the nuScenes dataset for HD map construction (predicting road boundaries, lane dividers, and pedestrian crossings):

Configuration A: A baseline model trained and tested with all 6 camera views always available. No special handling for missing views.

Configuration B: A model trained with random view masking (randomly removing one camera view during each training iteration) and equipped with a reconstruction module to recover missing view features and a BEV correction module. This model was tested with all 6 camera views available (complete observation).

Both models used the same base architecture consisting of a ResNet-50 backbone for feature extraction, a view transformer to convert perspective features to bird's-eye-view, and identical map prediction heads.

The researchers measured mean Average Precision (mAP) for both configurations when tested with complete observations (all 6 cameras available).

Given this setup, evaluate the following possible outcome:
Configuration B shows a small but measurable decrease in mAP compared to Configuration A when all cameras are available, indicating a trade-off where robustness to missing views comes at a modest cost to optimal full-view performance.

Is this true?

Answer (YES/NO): NO